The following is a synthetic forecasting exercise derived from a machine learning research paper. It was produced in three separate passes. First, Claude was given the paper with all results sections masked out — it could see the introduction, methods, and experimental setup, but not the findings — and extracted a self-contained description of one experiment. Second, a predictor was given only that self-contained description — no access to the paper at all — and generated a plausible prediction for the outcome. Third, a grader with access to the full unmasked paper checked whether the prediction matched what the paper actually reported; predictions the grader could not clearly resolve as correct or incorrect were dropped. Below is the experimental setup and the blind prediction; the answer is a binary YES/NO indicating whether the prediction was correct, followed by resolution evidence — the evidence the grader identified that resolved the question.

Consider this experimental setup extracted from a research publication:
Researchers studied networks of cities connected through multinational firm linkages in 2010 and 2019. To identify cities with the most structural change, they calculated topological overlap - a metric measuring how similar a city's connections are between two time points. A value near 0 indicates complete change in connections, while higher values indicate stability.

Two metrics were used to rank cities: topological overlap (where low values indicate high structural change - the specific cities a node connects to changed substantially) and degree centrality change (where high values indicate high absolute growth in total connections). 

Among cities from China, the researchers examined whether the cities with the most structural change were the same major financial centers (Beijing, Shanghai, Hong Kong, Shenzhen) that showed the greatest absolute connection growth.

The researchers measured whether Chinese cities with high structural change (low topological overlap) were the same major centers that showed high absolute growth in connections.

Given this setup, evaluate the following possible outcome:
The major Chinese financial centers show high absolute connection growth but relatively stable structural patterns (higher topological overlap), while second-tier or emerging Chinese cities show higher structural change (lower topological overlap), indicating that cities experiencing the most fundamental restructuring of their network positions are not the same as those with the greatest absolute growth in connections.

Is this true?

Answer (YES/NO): YES